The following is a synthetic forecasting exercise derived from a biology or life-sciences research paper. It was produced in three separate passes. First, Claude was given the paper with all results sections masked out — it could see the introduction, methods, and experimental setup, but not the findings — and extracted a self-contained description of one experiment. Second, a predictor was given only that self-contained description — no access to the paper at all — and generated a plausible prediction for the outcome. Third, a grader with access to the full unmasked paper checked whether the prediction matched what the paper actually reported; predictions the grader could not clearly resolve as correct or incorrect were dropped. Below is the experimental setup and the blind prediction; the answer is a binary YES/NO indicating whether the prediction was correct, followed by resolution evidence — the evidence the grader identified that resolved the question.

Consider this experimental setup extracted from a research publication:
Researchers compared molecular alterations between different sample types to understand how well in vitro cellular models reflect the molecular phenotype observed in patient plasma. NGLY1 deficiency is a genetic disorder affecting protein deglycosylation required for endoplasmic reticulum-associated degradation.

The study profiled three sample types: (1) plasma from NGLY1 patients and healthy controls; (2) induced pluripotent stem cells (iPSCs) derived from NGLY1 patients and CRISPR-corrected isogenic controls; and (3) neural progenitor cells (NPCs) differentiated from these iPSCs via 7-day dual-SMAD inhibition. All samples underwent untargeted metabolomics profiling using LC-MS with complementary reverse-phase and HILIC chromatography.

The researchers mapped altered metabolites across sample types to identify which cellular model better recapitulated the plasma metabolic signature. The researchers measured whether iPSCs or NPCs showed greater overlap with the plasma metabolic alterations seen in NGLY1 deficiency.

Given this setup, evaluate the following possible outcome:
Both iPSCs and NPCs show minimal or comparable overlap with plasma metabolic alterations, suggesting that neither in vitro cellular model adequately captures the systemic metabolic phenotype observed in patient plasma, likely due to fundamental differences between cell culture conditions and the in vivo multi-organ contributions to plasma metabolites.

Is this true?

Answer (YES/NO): NO